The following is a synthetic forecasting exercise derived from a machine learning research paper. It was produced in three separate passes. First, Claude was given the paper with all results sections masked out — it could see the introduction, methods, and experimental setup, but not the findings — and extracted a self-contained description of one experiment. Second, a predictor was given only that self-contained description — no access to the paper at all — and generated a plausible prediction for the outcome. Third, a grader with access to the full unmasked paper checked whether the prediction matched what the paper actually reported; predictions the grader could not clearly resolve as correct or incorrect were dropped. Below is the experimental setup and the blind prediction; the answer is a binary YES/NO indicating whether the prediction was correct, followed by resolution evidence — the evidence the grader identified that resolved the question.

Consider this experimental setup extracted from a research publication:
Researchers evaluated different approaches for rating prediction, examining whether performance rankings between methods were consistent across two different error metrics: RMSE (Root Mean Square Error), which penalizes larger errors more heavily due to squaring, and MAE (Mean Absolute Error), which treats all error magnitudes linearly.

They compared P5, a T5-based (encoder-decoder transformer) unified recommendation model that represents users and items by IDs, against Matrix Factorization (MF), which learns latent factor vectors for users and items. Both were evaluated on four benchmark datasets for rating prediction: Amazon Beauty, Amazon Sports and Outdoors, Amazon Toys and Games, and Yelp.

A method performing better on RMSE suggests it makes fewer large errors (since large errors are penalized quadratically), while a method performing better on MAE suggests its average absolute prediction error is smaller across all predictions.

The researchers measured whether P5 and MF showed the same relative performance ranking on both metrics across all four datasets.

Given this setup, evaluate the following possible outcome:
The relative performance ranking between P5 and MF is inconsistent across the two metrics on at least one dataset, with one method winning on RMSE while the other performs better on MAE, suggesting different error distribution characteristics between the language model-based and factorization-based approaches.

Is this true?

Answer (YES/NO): YES